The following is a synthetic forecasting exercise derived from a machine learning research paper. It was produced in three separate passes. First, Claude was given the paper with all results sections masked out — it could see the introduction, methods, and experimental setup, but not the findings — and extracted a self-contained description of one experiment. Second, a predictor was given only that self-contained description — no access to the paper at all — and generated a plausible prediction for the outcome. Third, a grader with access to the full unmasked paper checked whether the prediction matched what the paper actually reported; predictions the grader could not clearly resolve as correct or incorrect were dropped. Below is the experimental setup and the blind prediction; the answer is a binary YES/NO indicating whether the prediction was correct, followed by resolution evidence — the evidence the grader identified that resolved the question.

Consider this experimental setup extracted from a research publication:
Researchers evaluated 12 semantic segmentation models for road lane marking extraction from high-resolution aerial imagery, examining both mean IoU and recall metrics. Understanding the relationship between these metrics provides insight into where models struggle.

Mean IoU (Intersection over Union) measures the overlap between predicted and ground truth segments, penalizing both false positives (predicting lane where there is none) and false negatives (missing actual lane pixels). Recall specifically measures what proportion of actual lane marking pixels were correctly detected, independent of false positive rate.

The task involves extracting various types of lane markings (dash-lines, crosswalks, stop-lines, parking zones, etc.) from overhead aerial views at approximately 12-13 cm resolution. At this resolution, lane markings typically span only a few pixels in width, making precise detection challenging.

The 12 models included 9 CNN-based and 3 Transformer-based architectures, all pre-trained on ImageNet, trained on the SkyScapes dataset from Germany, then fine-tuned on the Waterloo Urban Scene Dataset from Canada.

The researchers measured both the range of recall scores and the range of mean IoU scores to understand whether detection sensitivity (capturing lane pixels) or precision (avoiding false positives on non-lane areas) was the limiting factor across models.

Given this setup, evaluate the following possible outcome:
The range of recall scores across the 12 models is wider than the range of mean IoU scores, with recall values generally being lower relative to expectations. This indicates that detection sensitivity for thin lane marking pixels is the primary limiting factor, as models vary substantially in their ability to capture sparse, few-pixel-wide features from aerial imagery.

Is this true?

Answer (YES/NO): NO